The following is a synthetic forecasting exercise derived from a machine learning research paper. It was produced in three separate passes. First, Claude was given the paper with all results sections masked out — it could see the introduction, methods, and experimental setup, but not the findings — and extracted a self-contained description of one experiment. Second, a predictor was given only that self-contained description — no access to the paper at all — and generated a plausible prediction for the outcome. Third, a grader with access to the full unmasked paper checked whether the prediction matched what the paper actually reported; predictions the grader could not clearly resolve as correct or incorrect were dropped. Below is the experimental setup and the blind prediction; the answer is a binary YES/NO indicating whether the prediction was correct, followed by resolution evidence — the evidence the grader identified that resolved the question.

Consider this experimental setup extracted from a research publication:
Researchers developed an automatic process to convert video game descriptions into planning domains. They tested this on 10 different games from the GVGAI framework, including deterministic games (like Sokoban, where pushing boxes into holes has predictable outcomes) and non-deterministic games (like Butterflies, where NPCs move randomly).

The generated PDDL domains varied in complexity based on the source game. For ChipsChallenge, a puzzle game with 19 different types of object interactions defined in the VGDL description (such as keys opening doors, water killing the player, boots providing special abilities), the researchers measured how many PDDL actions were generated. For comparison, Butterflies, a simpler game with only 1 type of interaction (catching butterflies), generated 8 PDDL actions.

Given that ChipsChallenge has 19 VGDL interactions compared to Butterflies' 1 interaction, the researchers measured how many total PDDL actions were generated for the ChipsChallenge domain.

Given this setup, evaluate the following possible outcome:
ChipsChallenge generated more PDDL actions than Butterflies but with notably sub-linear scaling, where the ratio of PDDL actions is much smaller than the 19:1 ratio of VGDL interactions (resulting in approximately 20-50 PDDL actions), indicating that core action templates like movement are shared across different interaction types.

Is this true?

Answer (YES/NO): YES